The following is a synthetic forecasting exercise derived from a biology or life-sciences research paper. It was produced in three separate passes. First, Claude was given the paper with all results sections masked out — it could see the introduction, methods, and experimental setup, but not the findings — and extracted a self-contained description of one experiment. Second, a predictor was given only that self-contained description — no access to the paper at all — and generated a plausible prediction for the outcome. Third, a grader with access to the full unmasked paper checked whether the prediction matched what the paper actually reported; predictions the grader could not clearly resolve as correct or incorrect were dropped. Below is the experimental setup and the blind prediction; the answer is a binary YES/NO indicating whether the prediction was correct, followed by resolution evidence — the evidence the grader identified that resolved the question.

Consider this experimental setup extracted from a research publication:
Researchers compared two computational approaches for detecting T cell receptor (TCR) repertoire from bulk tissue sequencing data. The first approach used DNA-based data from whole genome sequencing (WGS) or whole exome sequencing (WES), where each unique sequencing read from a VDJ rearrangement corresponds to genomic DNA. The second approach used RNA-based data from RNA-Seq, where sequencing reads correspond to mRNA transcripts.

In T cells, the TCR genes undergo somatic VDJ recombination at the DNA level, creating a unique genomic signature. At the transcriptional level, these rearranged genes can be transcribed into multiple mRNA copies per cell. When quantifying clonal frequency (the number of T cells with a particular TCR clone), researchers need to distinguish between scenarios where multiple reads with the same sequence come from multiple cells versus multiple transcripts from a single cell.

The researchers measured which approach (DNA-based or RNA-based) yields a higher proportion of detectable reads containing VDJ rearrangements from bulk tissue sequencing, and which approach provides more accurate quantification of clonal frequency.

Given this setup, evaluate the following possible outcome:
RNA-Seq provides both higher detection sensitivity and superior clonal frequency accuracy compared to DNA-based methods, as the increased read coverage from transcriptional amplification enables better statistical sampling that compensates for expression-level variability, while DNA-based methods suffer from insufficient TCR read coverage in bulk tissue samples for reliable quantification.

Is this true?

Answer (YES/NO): NO